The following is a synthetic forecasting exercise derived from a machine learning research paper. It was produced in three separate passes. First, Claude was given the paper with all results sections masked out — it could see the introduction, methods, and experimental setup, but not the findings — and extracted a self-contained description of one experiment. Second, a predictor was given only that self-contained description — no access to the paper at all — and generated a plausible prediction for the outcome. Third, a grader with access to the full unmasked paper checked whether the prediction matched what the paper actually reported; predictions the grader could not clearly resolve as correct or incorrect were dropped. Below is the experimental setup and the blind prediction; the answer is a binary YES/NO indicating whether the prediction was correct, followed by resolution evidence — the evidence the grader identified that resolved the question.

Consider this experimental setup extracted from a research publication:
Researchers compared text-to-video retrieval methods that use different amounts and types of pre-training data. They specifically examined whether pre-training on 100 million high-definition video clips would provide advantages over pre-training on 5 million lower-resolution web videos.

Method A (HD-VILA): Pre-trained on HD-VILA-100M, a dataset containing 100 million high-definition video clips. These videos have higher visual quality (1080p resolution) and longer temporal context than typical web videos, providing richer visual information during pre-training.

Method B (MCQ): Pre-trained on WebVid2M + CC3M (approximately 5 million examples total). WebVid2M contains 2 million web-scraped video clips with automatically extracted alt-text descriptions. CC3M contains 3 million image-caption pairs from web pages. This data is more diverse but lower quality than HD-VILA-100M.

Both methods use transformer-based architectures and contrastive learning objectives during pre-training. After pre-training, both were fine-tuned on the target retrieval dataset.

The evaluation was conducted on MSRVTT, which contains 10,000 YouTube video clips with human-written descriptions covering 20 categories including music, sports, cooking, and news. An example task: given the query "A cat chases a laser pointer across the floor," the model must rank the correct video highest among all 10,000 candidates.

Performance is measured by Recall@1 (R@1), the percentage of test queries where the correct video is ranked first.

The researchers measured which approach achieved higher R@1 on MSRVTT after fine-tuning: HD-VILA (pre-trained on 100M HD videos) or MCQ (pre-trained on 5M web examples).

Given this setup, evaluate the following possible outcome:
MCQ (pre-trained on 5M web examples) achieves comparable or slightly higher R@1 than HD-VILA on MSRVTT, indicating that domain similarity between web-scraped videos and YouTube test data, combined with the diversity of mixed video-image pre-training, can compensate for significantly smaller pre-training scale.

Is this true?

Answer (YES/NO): YES